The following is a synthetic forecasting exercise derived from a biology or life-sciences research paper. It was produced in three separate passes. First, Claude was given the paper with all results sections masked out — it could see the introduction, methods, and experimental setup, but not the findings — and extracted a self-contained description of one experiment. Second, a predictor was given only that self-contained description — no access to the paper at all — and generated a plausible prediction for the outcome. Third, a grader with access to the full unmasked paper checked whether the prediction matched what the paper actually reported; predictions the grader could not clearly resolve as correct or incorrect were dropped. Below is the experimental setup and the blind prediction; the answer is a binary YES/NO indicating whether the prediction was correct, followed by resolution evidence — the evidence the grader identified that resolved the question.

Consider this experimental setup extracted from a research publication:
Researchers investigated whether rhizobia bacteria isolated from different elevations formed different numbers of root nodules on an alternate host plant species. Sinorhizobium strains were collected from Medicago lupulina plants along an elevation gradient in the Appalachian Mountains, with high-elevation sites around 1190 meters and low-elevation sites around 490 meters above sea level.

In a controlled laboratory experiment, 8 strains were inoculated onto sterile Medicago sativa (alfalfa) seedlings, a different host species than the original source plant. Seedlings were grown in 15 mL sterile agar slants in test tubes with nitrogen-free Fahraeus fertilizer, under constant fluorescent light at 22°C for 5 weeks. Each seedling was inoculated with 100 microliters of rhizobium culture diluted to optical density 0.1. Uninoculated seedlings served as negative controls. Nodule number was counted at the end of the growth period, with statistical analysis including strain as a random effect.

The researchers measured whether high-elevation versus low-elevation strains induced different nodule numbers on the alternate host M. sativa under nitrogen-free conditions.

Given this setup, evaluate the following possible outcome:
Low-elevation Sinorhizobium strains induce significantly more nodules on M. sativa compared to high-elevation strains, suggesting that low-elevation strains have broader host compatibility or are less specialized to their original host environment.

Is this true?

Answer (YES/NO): NO